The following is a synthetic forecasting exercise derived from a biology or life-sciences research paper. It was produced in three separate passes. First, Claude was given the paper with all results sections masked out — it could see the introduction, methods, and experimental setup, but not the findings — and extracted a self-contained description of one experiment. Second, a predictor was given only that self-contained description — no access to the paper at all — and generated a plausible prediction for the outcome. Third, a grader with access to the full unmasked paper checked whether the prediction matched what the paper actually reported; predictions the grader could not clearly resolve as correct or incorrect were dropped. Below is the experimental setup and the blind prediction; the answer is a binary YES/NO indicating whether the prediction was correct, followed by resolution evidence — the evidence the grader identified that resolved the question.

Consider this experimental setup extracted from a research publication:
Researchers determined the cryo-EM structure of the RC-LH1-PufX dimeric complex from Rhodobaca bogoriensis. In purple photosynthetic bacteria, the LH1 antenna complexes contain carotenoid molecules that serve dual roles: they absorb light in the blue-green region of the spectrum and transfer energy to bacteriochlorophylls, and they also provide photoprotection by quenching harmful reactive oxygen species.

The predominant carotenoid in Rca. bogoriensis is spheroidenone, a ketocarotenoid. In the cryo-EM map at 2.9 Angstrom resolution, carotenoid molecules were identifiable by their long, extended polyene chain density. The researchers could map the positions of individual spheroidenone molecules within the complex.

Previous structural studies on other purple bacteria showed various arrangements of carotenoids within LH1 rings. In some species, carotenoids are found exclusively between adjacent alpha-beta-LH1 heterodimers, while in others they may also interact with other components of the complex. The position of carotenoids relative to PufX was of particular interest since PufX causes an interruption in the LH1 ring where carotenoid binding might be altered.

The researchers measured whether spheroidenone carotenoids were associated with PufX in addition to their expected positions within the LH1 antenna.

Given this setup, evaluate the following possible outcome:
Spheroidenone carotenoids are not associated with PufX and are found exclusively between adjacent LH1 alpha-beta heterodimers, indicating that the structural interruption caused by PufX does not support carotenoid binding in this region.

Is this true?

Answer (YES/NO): NO